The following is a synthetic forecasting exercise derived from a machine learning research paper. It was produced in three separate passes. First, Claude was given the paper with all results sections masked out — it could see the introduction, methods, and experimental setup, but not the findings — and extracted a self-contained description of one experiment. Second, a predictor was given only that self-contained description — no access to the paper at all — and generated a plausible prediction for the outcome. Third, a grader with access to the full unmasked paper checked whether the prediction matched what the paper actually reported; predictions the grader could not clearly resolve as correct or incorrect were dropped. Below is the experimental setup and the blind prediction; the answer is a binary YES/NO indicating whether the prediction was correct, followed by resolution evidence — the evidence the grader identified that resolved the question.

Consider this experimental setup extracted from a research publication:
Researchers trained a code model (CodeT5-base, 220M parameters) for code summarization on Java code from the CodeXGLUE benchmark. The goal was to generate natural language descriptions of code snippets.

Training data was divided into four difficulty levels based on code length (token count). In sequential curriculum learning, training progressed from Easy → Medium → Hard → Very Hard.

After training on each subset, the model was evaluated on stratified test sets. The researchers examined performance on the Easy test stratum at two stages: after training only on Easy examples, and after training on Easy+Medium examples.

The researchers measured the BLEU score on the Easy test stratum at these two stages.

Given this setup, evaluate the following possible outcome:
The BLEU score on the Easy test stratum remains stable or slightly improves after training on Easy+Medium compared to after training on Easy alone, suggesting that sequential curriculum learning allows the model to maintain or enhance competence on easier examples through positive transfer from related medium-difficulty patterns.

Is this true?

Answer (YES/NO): YES